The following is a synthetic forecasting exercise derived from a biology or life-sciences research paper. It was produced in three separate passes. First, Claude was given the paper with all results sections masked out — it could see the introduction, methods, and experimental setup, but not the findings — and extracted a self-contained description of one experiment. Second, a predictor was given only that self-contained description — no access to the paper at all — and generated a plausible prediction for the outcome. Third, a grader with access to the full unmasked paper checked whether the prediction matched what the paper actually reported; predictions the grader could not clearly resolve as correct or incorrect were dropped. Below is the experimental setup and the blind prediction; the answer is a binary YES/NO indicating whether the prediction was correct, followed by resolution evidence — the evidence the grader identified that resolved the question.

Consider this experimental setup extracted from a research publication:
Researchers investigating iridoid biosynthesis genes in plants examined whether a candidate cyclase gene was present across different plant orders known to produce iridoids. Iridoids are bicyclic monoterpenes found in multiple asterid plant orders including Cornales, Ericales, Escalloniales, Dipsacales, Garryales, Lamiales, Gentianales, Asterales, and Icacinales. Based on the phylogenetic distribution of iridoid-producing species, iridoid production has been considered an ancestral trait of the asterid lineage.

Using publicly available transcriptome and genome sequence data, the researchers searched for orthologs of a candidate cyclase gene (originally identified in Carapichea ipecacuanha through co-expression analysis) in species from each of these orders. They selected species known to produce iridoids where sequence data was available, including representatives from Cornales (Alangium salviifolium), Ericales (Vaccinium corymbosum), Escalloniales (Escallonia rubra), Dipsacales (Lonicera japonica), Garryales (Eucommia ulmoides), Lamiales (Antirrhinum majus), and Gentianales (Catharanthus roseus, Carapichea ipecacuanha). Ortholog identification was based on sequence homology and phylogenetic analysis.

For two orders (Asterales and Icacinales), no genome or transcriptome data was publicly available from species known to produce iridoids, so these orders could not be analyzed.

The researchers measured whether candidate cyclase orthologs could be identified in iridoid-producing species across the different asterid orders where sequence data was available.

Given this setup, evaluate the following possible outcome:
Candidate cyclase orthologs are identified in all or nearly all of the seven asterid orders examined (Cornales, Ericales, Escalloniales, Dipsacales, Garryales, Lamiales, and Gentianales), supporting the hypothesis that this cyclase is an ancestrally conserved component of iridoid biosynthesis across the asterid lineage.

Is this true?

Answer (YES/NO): YES